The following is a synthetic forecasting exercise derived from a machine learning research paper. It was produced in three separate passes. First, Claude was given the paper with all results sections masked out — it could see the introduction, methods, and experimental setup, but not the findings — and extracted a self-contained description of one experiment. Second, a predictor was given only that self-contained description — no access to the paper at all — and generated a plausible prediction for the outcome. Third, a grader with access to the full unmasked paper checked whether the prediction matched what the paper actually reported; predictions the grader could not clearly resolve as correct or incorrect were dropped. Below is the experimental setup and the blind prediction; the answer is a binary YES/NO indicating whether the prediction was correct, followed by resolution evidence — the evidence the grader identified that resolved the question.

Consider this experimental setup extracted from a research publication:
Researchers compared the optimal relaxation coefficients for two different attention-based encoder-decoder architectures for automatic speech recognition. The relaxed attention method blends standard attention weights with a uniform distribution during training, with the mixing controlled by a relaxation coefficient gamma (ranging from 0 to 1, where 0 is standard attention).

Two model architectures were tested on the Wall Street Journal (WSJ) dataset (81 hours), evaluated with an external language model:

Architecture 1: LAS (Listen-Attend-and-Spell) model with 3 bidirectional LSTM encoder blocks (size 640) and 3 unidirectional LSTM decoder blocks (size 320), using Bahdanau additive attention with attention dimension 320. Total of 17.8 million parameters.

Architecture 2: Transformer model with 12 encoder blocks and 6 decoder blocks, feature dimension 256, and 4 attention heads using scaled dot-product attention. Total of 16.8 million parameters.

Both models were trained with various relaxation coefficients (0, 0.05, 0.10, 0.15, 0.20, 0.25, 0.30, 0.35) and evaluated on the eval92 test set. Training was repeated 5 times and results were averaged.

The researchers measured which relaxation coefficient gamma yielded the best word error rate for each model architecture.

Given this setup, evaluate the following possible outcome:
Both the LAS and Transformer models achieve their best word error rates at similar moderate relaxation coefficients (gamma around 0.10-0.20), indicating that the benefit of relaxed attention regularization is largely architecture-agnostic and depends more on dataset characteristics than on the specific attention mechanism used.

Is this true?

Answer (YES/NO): NO